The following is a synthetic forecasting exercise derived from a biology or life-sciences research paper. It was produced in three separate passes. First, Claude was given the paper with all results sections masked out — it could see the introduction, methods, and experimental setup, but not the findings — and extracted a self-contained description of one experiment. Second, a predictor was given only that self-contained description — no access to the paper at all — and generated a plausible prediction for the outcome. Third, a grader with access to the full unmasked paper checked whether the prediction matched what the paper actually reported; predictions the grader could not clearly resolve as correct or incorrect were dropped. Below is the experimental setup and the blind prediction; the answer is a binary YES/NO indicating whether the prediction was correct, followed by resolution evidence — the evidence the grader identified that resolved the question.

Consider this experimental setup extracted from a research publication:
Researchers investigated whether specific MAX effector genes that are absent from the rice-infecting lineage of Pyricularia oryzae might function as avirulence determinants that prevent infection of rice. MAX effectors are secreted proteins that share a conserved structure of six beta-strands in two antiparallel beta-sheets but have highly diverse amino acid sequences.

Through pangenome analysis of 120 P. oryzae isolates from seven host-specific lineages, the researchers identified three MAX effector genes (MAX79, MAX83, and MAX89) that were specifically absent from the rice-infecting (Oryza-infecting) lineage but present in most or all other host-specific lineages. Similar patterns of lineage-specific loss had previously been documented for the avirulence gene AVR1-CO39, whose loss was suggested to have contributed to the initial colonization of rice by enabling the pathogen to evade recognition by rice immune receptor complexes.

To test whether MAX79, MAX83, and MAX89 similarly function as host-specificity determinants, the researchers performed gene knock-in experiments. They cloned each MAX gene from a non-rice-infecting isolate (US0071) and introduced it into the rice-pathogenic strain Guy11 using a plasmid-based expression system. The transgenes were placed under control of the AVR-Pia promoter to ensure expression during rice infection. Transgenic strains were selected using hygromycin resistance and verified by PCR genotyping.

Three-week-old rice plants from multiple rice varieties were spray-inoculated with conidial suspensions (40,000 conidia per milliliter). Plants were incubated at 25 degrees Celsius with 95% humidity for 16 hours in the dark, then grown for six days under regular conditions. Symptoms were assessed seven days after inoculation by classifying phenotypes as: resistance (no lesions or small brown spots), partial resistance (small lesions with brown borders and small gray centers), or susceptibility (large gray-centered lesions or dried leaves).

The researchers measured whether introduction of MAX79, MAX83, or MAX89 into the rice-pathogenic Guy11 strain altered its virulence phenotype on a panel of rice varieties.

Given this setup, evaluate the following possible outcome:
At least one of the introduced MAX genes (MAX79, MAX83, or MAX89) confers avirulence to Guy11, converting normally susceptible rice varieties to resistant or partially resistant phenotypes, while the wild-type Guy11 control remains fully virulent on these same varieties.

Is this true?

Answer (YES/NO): NO